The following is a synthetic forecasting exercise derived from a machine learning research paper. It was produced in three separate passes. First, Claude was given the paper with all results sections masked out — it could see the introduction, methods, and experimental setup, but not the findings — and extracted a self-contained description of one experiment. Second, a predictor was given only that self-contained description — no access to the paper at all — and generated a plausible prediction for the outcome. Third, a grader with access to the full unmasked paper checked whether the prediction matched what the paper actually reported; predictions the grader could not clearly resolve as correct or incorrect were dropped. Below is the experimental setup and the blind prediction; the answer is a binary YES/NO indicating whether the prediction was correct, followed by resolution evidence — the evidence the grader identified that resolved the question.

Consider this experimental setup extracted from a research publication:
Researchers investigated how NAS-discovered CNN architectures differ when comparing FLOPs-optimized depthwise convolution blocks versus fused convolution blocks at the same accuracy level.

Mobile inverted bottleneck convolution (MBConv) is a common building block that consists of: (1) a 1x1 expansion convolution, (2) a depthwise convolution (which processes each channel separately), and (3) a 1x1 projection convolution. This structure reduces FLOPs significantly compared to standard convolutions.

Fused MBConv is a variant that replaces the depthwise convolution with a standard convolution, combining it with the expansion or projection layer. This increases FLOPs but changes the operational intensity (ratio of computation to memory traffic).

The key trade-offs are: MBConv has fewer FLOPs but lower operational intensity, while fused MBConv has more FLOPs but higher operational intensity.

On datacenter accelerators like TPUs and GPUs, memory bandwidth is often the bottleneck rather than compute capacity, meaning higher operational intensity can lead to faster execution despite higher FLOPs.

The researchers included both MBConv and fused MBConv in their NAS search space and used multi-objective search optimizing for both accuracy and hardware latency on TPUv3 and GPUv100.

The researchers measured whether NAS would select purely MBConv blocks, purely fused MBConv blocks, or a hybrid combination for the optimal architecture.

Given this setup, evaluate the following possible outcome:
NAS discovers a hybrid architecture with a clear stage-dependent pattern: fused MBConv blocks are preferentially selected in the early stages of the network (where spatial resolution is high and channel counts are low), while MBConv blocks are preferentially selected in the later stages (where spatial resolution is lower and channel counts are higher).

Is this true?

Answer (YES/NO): NO